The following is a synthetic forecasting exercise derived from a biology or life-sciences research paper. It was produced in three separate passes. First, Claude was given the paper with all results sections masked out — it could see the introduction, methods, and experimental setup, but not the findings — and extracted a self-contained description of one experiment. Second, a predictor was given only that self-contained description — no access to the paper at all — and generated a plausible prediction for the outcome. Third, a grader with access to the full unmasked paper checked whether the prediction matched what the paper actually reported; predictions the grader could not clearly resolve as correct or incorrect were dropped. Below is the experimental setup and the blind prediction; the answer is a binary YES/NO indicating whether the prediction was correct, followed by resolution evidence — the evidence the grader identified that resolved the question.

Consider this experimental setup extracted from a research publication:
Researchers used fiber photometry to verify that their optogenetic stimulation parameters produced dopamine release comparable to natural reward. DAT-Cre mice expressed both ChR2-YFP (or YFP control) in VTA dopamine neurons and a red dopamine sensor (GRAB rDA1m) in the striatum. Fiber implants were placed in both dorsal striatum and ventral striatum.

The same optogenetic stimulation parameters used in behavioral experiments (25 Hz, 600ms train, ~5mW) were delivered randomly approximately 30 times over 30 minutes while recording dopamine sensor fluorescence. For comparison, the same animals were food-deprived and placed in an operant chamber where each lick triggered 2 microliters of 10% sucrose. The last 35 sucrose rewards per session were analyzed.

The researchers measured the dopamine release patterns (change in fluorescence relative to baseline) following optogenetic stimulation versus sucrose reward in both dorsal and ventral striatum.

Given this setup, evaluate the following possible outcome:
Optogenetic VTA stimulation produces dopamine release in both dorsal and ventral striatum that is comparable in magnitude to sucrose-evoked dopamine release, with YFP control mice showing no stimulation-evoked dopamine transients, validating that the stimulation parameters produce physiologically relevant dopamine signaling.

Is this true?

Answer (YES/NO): YES